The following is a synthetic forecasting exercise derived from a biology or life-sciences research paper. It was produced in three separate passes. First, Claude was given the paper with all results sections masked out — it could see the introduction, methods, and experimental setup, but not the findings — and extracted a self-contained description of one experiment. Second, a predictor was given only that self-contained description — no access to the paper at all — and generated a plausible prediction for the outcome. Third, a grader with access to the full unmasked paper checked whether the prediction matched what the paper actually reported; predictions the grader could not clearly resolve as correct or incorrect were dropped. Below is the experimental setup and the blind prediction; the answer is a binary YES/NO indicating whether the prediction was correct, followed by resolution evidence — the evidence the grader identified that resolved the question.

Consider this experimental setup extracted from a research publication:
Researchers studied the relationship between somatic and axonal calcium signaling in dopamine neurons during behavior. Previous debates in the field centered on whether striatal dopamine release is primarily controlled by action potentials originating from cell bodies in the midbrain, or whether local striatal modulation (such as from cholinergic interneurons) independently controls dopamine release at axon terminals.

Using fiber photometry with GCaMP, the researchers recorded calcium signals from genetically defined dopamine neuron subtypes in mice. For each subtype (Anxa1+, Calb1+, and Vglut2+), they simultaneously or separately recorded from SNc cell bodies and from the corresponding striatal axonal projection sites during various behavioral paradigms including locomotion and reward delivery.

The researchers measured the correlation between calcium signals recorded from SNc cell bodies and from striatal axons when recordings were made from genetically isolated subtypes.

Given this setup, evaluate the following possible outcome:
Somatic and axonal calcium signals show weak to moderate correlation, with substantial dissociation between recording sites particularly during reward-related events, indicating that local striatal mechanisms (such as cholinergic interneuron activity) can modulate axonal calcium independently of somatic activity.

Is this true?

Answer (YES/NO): NO